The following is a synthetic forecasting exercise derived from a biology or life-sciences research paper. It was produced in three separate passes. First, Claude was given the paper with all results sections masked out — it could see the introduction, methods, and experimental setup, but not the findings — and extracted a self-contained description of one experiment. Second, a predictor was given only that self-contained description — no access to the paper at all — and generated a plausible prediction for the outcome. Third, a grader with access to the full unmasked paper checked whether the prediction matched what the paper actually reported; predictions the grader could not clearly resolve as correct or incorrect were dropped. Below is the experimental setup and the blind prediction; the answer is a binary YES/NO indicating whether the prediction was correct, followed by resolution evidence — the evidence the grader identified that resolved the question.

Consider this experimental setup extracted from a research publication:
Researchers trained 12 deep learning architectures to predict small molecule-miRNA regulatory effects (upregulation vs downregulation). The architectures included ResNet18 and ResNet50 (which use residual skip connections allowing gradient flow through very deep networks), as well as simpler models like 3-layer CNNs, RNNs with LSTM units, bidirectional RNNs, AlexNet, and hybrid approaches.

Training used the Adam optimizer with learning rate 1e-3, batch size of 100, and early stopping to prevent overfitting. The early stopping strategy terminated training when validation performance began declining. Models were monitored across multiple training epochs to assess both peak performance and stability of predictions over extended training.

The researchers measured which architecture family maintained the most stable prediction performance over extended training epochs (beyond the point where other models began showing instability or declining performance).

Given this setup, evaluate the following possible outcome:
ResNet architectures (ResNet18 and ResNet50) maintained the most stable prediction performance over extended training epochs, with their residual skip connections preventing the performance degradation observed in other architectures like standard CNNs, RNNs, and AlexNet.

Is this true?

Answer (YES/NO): NO